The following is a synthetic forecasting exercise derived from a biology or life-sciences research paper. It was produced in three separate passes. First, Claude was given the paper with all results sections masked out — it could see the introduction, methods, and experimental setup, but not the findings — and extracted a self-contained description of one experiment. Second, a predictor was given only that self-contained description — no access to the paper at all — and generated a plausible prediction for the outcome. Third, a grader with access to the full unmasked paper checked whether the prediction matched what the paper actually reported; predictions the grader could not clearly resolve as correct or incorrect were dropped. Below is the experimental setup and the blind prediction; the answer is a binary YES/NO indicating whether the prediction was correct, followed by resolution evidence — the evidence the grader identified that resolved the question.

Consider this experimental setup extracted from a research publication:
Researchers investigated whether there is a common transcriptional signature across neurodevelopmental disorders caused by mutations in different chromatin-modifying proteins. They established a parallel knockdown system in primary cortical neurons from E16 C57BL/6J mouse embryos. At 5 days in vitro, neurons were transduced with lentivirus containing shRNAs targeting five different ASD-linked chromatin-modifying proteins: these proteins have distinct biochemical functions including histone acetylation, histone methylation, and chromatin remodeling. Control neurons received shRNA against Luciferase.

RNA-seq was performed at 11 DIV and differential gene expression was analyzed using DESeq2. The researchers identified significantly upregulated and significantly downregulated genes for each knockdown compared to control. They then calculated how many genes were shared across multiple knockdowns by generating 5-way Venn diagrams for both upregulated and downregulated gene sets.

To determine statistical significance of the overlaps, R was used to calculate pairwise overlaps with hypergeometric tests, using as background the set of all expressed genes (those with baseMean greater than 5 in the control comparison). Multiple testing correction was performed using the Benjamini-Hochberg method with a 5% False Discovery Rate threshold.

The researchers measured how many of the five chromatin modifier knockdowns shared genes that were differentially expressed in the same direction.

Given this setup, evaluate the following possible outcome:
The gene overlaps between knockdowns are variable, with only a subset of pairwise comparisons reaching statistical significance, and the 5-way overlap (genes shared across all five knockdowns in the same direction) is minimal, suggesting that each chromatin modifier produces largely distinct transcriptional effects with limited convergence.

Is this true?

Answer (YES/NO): NO